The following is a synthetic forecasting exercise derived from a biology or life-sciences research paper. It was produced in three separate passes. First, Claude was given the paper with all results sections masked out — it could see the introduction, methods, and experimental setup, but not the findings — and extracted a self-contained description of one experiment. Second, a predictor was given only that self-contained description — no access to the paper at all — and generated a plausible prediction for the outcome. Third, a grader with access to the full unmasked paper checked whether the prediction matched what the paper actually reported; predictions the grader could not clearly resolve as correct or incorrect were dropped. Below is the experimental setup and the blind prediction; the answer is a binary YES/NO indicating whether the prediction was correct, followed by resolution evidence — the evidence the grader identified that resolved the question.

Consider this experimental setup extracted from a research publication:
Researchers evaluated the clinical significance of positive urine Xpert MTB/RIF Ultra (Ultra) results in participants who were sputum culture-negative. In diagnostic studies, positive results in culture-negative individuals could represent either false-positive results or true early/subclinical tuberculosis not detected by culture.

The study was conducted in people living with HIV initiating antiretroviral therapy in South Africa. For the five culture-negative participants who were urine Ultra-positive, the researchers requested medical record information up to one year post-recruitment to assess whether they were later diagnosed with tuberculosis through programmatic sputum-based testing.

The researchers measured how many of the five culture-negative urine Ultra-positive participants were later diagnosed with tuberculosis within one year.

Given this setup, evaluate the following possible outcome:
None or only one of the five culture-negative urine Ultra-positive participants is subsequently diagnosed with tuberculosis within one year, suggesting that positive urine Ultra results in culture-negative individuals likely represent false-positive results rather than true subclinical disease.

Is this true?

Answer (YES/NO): NO